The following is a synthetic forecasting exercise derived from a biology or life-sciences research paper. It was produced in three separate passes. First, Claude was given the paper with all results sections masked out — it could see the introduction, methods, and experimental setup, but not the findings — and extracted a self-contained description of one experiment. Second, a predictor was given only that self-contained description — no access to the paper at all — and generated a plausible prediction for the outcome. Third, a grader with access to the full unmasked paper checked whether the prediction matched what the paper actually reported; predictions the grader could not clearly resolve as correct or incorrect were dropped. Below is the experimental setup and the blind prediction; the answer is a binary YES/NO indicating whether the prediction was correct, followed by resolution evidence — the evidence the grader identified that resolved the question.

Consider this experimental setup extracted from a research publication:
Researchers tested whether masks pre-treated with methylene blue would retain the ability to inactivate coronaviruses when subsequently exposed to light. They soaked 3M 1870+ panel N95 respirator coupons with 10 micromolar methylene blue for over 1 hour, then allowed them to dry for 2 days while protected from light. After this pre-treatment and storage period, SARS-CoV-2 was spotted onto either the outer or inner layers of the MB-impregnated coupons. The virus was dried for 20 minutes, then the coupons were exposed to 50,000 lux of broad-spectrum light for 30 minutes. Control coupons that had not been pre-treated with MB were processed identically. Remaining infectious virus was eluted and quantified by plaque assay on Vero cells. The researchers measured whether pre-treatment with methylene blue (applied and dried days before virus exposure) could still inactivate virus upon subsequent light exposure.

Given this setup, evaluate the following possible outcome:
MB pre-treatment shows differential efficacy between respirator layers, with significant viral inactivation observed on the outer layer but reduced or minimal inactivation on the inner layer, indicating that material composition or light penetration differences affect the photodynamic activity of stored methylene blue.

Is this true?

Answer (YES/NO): NO